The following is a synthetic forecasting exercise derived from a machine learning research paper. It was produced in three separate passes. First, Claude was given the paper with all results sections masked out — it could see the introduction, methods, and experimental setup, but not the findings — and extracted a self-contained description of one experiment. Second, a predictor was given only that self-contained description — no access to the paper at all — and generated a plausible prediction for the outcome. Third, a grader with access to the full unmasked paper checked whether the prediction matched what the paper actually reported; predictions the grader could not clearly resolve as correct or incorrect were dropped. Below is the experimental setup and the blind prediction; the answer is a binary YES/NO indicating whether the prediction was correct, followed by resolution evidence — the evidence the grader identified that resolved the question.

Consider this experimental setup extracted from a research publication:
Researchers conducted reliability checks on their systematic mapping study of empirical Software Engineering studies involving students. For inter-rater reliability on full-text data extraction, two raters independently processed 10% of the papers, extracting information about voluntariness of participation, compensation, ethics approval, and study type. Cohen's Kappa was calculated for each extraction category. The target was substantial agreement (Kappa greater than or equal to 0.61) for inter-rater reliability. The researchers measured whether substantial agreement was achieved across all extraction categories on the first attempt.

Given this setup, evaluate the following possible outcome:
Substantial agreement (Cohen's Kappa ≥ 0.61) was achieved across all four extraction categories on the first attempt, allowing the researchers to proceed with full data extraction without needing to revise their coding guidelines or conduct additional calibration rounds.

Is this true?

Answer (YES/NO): NO